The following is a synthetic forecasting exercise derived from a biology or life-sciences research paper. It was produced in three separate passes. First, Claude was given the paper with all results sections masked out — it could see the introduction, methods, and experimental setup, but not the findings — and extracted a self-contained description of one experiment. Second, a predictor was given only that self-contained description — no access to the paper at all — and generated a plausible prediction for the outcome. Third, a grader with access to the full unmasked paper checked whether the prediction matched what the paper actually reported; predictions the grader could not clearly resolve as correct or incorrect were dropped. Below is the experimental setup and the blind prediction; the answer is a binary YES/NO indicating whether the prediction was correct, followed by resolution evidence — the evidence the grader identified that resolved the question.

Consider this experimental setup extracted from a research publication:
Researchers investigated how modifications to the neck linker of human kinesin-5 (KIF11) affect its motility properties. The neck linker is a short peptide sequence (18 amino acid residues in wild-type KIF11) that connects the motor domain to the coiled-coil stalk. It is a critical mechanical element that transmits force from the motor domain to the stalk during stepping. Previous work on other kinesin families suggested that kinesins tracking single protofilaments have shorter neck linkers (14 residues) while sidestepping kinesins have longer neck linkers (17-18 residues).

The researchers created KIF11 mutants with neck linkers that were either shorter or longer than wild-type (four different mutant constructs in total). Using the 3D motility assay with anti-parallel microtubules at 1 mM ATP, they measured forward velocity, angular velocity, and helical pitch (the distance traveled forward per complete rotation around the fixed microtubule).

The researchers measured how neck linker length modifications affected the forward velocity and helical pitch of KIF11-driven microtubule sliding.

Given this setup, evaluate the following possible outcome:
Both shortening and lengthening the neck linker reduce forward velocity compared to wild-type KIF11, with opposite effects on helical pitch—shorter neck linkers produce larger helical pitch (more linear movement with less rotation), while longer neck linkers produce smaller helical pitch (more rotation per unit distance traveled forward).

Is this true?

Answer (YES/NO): NO